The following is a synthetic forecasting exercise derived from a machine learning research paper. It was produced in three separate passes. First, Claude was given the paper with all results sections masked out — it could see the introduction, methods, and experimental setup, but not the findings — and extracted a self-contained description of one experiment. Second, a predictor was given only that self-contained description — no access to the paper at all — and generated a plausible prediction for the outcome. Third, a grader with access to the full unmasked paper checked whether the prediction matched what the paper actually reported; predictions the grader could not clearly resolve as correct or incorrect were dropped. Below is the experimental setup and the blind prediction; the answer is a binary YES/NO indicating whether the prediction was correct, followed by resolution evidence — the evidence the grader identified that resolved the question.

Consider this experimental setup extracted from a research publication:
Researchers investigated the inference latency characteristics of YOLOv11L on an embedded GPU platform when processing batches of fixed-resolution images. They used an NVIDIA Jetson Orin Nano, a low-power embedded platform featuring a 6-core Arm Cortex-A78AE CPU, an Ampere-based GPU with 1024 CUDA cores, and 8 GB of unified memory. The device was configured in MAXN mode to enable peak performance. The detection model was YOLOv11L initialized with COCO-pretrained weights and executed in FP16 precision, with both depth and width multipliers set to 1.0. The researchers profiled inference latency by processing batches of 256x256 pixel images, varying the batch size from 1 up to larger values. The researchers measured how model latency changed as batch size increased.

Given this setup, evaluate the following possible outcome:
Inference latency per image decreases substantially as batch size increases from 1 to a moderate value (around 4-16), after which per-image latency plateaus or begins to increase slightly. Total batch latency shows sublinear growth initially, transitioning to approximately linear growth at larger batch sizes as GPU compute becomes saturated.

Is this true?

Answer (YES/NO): NO